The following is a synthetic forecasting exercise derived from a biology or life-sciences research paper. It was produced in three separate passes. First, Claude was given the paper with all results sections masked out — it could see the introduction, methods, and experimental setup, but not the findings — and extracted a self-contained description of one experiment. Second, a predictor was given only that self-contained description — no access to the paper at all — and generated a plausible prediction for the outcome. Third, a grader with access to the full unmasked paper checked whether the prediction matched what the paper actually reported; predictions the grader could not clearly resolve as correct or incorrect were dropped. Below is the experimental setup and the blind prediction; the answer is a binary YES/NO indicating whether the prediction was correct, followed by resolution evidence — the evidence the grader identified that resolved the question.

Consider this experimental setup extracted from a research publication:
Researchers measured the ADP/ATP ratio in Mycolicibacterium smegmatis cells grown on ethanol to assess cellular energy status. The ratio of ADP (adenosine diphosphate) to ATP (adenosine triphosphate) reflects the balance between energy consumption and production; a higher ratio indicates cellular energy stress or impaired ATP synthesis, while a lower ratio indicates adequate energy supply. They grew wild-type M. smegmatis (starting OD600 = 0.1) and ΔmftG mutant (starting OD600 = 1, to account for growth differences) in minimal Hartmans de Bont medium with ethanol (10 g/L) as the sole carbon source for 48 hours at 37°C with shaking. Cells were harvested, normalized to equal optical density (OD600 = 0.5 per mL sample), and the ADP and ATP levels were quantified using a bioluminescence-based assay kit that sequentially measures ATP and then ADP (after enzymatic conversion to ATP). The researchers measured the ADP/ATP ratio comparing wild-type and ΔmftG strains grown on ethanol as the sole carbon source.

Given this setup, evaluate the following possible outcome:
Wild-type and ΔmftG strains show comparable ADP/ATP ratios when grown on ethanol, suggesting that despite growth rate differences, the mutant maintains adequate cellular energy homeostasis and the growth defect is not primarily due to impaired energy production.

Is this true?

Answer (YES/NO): NO